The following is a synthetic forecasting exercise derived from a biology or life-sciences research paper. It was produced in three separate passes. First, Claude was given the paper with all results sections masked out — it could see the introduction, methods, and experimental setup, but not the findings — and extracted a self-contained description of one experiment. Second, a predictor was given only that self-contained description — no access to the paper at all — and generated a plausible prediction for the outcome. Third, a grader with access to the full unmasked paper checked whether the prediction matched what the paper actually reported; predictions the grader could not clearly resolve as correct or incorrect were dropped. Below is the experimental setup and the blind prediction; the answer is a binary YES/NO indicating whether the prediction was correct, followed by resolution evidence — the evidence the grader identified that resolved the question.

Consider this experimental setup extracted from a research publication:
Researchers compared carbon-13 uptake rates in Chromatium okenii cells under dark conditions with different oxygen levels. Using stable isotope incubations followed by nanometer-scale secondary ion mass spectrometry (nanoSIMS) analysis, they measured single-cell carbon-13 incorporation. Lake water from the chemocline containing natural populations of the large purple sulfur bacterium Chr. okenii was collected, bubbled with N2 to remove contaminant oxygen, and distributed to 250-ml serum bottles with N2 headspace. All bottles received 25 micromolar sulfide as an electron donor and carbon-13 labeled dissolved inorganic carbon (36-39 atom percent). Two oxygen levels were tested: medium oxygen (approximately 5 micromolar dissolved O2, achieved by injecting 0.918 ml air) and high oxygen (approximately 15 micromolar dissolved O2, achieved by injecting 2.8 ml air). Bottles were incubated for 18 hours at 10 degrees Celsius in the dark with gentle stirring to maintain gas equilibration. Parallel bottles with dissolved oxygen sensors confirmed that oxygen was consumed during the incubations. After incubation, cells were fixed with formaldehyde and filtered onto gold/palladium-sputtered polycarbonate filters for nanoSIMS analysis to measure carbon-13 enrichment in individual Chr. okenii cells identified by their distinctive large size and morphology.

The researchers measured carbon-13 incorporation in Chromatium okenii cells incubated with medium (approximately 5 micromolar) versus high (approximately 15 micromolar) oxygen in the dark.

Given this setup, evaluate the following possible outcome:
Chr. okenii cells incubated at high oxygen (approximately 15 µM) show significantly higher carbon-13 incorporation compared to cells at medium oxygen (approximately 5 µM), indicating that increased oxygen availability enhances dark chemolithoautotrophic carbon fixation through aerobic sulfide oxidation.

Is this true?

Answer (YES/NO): YES